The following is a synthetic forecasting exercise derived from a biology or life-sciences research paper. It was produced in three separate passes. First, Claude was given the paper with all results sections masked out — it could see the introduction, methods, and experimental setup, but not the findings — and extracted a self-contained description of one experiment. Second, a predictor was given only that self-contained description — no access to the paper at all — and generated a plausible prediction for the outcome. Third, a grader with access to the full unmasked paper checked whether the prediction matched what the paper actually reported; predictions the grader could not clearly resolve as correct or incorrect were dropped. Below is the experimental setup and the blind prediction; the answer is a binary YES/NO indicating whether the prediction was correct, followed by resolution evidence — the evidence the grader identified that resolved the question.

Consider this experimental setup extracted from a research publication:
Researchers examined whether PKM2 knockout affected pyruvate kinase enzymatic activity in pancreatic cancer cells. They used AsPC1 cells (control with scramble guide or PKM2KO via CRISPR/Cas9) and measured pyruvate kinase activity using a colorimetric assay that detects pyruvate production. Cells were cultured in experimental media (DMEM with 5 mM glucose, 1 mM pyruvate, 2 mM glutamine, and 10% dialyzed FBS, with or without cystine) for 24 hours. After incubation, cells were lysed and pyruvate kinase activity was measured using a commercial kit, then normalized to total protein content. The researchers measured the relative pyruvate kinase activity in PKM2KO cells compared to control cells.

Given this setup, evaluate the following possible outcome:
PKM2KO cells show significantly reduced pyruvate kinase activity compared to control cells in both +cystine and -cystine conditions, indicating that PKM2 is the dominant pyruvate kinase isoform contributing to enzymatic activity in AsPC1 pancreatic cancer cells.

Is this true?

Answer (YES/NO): YES